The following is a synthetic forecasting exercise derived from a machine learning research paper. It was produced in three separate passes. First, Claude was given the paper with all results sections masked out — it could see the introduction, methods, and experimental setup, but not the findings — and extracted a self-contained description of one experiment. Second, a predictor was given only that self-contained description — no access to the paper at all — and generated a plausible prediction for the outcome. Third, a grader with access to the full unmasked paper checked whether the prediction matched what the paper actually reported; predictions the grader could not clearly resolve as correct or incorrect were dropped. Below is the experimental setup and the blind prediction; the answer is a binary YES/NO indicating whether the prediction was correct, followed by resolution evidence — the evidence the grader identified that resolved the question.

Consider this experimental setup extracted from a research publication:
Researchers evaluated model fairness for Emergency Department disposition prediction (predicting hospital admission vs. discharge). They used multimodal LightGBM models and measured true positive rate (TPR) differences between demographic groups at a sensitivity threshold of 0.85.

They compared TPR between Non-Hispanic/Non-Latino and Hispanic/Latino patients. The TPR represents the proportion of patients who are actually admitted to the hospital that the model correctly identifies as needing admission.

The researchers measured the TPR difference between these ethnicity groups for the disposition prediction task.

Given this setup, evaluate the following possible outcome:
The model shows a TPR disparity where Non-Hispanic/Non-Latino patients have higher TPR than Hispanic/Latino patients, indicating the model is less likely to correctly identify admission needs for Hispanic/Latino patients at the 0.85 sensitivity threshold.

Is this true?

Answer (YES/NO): NO